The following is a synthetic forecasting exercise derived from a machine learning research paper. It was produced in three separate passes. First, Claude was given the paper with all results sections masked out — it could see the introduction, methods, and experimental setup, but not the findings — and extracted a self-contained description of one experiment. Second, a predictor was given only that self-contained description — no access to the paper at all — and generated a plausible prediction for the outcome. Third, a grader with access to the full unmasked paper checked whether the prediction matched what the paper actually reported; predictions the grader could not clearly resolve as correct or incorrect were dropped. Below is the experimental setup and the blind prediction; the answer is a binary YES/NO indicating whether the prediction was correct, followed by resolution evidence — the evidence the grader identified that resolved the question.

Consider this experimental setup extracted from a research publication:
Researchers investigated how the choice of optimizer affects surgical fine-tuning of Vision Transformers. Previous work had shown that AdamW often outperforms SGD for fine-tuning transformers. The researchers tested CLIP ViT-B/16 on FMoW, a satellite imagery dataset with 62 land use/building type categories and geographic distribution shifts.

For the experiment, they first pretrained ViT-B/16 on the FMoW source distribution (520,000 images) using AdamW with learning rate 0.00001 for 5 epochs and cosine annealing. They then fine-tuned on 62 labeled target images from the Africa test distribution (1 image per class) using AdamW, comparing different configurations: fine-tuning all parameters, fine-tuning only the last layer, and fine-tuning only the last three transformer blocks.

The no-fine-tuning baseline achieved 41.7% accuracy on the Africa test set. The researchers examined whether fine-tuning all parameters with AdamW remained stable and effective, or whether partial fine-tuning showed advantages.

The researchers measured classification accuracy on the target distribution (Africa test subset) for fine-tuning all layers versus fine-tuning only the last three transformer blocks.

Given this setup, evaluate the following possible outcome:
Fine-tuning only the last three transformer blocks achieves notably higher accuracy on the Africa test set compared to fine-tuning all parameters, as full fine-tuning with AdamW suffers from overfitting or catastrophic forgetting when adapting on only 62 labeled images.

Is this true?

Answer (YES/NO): YES